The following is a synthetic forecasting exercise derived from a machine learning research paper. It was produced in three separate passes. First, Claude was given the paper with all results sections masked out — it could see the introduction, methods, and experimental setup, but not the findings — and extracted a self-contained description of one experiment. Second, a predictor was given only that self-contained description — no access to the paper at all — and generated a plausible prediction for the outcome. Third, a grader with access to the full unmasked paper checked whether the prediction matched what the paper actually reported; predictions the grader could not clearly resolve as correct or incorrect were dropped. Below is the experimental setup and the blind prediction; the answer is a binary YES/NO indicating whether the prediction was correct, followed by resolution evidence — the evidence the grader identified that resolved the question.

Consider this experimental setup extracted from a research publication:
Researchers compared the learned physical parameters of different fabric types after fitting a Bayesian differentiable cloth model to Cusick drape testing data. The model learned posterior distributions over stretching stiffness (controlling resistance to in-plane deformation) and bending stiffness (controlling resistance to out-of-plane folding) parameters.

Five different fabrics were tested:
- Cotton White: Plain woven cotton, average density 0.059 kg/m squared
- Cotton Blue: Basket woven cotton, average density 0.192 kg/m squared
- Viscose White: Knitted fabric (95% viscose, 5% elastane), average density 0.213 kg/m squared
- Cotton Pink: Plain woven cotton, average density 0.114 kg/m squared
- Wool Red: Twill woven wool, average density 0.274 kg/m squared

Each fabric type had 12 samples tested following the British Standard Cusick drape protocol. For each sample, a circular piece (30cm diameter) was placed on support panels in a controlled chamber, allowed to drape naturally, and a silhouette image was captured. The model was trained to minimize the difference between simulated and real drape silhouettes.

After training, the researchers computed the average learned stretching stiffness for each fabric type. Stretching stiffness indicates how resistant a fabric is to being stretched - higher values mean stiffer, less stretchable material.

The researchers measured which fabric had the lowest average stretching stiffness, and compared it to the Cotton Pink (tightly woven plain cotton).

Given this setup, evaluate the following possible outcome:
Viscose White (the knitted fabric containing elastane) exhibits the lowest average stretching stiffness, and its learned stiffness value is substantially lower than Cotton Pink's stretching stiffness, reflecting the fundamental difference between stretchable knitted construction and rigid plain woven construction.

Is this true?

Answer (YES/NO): YES